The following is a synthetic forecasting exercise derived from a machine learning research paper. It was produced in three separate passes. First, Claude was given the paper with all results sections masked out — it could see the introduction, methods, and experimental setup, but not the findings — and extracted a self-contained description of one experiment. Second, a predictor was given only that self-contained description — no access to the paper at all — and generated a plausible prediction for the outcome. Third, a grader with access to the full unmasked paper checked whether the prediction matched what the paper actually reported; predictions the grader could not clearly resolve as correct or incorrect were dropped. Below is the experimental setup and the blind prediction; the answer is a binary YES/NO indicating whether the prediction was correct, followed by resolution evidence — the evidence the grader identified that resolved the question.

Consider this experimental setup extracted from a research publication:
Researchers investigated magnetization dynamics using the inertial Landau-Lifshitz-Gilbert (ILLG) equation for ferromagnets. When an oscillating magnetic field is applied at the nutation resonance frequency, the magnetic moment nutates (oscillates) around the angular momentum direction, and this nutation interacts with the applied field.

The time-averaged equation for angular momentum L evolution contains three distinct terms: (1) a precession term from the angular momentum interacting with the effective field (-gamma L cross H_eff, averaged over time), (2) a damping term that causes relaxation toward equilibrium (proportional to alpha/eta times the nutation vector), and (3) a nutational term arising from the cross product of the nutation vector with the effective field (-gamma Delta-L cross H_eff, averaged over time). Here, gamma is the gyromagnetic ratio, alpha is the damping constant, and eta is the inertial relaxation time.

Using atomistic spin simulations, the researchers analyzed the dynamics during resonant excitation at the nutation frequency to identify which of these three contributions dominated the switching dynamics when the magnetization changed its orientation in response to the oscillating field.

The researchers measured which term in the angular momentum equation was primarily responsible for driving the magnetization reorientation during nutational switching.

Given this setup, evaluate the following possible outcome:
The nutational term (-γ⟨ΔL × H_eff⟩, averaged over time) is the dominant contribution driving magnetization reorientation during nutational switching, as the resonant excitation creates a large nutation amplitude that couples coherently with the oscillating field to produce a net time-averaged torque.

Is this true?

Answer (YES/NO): YES